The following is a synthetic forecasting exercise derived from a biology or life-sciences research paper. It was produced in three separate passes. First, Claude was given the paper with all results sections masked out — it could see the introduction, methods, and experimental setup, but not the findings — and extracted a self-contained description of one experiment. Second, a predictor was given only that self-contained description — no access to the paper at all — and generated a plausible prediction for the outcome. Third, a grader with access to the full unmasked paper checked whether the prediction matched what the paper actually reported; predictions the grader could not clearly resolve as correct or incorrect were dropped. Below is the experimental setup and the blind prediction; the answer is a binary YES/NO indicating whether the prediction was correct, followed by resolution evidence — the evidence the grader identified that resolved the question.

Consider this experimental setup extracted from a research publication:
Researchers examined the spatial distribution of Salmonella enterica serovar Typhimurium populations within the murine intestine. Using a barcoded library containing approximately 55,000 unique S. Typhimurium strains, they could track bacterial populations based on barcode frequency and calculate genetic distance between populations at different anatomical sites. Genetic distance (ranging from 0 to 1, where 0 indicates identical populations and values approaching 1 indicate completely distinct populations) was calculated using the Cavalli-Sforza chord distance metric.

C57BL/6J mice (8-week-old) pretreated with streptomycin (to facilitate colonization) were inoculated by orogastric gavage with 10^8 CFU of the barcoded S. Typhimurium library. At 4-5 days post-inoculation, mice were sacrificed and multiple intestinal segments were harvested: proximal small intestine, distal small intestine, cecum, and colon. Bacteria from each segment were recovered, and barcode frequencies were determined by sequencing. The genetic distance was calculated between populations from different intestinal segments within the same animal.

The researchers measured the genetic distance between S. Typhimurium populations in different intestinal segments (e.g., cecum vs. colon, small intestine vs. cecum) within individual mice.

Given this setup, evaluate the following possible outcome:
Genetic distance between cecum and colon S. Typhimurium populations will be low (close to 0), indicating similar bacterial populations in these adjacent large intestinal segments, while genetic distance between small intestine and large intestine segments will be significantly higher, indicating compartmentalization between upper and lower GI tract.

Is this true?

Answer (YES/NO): NO